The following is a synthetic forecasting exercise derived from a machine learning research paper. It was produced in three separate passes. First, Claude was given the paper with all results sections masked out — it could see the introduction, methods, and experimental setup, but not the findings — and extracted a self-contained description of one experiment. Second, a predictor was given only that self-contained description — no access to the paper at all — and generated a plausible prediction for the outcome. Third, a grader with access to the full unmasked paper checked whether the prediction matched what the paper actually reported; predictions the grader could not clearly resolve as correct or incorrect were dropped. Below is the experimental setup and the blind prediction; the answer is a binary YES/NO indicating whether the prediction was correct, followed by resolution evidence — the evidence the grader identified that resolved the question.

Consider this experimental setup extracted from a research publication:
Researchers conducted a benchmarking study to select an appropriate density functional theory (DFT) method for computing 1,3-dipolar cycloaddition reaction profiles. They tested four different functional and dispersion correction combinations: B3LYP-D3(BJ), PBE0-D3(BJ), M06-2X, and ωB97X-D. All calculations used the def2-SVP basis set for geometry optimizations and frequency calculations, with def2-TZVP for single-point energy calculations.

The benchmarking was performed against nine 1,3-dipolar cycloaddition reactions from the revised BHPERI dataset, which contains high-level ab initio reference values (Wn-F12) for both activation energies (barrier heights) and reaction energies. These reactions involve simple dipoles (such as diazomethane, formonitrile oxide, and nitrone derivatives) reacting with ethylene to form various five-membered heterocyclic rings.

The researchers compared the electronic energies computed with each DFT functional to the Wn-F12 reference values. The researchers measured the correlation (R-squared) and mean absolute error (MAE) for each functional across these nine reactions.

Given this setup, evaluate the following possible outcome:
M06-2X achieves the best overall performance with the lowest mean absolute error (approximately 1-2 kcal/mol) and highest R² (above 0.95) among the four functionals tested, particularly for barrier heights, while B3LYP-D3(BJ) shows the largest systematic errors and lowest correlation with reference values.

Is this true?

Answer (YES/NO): NO